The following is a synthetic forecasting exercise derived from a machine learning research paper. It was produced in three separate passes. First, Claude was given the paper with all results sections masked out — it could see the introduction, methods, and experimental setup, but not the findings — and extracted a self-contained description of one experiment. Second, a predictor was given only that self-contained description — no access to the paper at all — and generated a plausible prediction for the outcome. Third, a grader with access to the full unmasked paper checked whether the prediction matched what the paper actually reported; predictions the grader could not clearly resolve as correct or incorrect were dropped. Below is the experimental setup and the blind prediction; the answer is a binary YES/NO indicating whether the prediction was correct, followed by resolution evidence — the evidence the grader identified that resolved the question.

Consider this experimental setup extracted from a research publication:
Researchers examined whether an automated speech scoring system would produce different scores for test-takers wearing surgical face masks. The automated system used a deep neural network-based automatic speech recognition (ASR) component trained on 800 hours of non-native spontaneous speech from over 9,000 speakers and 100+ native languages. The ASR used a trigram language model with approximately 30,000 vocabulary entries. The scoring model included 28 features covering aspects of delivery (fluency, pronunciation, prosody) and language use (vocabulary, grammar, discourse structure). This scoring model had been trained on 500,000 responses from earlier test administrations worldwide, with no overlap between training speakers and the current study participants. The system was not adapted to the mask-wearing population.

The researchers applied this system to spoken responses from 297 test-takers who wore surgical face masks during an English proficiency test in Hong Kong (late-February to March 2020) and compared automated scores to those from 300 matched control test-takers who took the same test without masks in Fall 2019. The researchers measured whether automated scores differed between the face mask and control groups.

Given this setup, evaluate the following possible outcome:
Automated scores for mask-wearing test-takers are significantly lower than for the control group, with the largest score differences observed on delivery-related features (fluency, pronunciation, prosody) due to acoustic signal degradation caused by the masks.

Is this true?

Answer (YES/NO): NO